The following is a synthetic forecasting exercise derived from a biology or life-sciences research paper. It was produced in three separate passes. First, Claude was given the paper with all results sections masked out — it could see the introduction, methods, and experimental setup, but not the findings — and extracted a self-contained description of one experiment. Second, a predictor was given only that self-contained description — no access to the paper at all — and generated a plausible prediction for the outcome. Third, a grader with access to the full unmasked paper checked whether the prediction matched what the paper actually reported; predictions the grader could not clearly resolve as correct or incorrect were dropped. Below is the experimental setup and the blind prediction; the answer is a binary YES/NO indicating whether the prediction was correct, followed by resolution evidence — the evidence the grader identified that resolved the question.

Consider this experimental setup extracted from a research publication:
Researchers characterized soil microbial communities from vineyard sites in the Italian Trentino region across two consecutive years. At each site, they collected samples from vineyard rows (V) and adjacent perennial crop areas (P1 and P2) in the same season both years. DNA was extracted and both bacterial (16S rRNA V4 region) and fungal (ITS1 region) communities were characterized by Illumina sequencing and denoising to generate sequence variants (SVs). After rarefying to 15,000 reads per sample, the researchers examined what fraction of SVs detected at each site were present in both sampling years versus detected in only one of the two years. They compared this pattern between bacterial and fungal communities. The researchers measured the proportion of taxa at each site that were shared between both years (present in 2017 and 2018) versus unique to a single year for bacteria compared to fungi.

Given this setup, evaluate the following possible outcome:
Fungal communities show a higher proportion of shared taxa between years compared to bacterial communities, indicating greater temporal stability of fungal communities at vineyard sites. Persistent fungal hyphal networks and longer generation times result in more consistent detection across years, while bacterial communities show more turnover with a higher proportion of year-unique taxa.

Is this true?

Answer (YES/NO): NO